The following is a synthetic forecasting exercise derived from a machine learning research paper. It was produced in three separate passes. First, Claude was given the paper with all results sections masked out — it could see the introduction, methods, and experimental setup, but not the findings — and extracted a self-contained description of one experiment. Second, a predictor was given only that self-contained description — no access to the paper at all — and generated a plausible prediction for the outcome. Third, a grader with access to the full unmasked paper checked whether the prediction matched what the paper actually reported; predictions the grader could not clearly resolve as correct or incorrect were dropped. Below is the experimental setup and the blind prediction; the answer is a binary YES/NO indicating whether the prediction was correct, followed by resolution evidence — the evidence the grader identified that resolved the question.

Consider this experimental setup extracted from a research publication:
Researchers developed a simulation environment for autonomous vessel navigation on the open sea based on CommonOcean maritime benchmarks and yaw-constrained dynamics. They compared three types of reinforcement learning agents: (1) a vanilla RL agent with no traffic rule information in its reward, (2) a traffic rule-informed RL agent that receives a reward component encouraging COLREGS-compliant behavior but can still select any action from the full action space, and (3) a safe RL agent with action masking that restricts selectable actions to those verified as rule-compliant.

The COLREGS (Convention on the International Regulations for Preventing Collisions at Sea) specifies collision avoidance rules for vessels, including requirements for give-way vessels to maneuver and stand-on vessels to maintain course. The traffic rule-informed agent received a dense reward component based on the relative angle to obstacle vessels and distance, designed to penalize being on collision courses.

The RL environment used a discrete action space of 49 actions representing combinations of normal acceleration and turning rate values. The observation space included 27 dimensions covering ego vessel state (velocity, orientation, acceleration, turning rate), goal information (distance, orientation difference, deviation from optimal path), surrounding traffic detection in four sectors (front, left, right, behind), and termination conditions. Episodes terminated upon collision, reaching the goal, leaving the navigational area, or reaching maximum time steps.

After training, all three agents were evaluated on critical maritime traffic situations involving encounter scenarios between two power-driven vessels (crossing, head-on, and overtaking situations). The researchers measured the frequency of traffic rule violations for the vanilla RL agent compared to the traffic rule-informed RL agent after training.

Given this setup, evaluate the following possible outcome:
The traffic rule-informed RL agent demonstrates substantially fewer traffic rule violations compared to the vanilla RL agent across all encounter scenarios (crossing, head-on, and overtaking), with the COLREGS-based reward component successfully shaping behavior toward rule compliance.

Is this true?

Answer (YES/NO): NO